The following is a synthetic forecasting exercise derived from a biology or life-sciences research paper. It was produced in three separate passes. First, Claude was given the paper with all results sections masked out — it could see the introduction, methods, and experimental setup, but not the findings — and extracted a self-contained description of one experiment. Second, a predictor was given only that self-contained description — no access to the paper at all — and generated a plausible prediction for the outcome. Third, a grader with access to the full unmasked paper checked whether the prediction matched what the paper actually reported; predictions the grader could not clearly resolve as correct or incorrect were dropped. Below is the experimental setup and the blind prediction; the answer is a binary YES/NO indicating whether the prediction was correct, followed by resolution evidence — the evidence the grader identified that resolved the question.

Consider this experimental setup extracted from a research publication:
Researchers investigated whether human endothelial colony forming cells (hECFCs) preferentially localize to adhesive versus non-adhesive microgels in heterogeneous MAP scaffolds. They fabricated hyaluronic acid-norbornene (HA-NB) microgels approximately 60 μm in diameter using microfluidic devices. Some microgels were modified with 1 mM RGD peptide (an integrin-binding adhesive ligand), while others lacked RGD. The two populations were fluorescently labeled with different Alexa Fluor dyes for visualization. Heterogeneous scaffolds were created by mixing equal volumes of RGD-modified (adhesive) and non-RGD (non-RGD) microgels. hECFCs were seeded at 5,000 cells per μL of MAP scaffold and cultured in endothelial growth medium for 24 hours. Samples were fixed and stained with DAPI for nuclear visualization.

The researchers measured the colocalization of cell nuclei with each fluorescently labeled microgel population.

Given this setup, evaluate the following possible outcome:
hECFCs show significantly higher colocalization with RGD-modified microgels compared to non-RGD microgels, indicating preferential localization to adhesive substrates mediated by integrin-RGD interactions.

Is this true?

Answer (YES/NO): YES